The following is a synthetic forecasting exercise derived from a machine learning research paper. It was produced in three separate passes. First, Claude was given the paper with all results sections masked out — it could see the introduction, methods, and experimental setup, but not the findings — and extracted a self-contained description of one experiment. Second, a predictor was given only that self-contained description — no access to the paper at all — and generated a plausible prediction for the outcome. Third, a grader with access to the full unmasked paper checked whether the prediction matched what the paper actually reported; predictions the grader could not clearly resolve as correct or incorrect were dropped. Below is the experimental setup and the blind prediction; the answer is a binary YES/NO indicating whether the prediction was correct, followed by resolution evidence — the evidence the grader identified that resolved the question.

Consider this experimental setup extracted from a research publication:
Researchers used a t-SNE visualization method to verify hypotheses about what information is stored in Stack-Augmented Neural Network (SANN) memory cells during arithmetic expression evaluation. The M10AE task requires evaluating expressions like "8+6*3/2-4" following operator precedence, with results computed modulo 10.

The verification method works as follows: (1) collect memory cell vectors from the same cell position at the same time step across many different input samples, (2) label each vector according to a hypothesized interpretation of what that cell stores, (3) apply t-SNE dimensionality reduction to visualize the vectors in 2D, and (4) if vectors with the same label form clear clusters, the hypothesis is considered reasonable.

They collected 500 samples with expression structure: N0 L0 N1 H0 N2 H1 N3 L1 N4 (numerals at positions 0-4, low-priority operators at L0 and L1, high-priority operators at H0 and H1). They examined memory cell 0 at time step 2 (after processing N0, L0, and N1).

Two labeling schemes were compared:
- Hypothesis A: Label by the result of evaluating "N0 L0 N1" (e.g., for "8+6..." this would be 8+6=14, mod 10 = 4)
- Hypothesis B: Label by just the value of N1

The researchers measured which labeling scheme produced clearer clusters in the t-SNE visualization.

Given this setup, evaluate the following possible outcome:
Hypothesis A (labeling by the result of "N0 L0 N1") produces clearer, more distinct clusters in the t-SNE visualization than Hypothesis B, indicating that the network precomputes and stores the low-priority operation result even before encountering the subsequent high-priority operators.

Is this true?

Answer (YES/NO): YES